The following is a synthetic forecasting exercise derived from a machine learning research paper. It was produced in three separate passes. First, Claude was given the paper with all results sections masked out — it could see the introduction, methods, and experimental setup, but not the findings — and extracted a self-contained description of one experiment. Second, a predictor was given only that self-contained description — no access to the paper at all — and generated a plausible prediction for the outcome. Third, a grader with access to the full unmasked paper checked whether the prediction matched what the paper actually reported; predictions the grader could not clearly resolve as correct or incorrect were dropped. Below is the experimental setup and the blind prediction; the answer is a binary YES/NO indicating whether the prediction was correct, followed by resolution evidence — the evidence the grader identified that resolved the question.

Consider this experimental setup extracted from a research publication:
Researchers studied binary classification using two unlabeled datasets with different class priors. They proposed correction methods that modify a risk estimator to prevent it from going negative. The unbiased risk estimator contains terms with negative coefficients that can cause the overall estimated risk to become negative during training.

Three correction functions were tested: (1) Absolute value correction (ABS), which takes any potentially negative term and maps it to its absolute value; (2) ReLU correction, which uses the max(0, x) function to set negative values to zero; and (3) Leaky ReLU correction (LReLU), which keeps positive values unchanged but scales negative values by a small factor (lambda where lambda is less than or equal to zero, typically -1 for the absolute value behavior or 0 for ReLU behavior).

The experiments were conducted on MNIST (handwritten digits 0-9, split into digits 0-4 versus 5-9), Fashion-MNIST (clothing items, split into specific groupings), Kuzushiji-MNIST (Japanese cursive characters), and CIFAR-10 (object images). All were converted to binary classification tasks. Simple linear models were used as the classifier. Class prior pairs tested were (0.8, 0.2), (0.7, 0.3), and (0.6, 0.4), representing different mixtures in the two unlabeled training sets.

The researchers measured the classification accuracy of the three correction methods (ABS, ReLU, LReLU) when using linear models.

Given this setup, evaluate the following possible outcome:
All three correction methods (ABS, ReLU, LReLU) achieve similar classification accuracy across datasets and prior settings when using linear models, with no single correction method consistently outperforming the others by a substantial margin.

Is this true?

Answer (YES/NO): YES